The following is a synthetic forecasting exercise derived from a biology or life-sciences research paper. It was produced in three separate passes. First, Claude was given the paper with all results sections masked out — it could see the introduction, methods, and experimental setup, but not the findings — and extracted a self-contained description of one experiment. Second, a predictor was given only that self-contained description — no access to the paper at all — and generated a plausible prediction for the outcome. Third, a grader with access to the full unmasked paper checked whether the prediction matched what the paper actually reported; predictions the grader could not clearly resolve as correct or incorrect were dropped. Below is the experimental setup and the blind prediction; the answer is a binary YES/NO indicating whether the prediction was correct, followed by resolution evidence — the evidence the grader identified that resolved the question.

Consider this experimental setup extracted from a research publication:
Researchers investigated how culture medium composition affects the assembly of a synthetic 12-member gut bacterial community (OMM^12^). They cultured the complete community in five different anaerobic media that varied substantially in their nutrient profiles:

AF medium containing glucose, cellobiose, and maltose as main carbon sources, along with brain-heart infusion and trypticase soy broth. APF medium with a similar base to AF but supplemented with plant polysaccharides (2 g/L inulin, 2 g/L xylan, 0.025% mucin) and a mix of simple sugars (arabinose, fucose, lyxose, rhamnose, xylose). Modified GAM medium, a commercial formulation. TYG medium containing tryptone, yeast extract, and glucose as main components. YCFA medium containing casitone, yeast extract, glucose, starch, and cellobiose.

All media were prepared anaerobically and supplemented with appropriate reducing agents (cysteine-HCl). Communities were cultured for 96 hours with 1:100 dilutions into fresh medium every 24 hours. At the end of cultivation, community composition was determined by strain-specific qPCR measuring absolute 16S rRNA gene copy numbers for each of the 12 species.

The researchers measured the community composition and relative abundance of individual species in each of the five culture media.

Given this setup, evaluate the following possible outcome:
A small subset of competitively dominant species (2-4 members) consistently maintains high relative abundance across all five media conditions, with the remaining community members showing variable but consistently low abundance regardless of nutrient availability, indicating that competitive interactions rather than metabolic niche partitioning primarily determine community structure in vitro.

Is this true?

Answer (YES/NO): NO